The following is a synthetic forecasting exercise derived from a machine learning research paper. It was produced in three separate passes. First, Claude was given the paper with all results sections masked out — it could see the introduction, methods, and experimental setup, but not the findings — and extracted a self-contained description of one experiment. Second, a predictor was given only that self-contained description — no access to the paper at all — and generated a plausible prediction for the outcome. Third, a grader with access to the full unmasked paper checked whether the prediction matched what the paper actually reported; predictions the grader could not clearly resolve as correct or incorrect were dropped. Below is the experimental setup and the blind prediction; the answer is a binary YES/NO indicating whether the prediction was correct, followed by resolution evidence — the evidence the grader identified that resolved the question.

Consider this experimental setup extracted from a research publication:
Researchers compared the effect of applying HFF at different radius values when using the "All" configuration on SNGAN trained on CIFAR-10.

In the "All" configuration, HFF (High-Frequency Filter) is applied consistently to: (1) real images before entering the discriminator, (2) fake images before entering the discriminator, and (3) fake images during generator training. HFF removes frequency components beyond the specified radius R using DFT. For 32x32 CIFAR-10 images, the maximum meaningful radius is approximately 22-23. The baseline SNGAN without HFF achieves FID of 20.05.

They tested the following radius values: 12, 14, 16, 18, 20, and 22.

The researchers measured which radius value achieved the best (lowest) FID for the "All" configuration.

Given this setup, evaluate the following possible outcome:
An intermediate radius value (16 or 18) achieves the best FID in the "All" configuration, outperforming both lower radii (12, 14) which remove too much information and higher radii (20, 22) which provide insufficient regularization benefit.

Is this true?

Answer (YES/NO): YES